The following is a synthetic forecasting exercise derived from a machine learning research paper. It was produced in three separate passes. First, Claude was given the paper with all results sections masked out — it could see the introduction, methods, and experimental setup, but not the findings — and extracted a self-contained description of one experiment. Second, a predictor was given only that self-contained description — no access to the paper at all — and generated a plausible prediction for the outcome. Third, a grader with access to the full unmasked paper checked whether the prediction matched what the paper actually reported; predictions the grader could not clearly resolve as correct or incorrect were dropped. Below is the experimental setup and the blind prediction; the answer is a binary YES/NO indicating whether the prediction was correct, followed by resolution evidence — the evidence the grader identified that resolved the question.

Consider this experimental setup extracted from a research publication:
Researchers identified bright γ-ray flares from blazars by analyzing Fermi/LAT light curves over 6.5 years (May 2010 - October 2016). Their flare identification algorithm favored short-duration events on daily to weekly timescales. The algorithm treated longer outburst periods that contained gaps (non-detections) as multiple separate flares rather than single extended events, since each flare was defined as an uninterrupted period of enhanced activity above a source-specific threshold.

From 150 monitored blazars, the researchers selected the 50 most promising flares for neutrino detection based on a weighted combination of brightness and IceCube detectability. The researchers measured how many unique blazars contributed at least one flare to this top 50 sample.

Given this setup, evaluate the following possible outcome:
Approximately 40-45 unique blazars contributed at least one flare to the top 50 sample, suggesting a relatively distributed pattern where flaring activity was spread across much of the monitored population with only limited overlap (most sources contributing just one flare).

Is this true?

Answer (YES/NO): NO